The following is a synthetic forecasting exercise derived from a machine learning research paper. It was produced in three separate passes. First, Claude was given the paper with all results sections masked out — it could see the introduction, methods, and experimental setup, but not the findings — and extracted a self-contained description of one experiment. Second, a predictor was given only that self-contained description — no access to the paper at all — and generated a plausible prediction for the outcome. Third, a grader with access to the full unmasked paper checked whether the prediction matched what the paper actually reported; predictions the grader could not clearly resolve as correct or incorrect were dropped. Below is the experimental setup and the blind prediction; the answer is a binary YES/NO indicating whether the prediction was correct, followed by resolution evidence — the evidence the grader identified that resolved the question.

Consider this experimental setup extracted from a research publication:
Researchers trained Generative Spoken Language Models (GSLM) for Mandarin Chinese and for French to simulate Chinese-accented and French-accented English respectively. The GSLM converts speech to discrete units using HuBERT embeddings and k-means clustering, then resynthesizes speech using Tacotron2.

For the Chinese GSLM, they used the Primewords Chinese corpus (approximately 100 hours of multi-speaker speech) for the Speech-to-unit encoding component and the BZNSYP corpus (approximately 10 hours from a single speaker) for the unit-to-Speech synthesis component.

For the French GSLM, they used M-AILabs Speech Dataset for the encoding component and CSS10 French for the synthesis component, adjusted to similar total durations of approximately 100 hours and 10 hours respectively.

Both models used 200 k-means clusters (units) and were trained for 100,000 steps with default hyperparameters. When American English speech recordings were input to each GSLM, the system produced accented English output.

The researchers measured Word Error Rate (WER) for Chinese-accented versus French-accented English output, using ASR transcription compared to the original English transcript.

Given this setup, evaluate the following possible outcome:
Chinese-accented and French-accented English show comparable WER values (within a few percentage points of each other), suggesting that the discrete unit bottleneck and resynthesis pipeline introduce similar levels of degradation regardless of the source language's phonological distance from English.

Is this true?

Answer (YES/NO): NO